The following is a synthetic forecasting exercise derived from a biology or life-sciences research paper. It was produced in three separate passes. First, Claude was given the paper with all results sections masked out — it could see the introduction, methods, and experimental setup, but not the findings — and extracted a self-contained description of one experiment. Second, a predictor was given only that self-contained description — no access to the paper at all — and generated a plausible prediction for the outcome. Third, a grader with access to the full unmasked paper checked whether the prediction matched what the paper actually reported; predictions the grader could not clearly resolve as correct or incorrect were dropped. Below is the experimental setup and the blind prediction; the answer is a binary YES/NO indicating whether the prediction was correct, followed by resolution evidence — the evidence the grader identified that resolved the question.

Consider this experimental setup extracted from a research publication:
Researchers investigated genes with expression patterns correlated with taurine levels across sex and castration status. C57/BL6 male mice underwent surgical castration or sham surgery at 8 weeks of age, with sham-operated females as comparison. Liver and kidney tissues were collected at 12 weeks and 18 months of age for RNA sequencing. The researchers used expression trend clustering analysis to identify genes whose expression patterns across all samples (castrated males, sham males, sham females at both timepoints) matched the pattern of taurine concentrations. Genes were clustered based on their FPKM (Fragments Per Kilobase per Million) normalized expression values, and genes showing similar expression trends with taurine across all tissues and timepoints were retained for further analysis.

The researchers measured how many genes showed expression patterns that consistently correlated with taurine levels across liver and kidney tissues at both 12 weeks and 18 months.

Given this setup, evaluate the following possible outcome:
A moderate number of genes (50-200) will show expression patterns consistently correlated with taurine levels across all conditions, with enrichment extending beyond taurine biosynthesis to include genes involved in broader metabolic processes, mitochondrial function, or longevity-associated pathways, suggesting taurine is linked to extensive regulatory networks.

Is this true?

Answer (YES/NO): YES